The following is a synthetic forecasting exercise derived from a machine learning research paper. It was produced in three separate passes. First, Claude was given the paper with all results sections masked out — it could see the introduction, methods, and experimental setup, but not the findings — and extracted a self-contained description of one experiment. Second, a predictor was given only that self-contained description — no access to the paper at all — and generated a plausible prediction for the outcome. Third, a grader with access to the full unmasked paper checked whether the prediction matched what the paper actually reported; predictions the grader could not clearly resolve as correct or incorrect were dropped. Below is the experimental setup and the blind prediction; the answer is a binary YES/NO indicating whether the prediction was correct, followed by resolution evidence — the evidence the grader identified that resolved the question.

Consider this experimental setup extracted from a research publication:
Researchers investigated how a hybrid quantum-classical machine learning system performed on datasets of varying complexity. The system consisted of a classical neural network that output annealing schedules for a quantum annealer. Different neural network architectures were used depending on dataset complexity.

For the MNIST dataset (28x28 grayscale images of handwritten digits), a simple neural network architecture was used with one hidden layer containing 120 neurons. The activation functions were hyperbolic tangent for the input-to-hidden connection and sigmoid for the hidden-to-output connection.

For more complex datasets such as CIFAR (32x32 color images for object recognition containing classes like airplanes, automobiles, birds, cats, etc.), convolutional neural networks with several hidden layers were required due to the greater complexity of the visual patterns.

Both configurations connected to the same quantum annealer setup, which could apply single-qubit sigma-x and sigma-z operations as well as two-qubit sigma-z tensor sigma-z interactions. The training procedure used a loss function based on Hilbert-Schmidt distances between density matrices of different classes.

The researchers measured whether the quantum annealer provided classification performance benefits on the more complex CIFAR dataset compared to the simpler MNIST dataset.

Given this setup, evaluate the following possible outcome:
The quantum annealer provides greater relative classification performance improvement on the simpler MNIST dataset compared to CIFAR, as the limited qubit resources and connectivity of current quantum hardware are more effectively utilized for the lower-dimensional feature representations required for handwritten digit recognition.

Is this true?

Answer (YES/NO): NO